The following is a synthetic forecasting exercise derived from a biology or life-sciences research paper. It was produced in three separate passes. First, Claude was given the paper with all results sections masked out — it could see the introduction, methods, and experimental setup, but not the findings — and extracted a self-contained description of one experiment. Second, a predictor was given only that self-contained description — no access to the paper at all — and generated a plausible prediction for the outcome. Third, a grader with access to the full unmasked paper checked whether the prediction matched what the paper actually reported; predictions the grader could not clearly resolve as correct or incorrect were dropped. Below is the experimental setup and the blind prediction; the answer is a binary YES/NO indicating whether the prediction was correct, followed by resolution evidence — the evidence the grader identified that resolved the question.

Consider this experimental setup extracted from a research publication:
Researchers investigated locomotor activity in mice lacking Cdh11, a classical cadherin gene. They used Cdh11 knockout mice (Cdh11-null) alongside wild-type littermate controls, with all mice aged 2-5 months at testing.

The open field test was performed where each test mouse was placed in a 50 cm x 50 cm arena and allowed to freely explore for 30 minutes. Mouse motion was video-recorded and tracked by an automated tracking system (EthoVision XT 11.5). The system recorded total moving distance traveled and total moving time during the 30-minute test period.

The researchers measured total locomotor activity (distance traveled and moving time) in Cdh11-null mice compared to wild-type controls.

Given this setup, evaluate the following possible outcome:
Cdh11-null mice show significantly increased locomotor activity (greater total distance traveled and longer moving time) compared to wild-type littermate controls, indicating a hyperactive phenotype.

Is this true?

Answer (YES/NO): NO